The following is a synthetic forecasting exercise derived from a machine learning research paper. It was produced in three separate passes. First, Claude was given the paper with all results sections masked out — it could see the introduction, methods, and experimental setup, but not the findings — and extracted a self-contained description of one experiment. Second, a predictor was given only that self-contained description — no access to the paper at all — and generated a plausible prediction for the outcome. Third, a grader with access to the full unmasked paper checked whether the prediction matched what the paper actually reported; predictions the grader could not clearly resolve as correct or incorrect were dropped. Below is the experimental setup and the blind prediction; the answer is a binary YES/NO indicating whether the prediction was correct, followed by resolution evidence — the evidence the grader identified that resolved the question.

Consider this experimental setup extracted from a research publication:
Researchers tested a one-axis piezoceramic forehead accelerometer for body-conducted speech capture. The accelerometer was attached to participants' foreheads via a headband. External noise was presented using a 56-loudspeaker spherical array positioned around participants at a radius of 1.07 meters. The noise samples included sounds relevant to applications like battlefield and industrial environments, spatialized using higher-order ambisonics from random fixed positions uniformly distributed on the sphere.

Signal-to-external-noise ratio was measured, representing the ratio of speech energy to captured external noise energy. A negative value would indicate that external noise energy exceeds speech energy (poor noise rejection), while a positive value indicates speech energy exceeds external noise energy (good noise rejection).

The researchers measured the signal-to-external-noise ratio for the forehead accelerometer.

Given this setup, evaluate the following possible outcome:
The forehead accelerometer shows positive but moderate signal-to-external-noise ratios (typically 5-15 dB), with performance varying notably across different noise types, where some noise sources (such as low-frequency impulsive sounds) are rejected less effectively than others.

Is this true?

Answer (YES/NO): NO